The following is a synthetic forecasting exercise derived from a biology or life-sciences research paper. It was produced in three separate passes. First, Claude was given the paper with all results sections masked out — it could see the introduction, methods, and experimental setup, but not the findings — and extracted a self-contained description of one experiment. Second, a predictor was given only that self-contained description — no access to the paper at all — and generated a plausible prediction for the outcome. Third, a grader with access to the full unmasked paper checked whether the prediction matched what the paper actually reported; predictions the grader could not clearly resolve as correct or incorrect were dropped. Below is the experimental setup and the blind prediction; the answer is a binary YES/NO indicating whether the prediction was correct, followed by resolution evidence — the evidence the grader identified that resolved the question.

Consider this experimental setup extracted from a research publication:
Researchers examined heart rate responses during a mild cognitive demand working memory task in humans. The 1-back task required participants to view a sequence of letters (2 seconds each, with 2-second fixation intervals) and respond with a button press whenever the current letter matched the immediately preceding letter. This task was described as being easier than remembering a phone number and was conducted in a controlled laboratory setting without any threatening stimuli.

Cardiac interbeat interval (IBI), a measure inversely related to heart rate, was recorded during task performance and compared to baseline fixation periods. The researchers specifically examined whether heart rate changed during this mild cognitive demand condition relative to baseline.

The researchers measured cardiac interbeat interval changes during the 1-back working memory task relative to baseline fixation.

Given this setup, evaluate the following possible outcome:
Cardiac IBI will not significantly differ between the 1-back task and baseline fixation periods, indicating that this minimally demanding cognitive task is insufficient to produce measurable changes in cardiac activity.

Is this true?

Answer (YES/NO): NO